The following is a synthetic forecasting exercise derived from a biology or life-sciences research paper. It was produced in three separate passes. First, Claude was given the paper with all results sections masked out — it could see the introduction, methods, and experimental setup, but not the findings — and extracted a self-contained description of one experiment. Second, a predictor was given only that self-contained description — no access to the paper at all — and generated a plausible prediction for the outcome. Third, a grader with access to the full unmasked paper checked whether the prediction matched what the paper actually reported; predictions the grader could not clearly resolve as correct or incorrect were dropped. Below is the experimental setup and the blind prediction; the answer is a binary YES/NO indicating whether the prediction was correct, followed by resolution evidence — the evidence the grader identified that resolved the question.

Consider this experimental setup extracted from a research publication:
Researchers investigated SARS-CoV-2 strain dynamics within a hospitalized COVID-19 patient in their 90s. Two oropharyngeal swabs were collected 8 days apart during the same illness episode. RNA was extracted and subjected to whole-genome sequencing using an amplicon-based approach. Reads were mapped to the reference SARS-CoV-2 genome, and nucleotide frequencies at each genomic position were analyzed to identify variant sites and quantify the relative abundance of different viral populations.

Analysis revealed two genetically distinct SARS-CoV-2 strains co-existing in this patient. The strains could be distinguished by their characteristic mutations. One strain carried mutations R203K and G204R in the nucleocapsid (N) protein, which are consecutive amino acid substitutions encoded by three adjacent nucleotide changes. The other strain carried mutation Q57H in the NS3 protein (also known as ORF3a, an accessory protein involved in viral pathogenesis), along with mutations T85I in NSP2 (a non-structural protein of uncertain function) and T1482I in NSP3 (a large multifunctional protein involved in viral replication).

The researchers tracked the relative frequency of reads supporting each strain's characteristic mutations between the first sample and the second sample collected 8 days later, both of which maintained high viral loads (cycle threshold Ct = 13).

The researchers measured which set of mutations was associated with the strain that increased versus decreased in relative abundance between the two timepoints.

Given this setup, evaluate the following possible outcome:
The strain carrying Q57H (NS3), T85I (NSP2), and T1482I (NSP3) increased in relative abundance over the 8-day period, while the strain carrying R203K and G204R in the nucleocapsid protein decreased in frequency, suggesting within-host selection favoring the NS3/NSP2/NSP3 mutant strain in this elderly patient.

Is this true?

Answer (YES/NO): NO